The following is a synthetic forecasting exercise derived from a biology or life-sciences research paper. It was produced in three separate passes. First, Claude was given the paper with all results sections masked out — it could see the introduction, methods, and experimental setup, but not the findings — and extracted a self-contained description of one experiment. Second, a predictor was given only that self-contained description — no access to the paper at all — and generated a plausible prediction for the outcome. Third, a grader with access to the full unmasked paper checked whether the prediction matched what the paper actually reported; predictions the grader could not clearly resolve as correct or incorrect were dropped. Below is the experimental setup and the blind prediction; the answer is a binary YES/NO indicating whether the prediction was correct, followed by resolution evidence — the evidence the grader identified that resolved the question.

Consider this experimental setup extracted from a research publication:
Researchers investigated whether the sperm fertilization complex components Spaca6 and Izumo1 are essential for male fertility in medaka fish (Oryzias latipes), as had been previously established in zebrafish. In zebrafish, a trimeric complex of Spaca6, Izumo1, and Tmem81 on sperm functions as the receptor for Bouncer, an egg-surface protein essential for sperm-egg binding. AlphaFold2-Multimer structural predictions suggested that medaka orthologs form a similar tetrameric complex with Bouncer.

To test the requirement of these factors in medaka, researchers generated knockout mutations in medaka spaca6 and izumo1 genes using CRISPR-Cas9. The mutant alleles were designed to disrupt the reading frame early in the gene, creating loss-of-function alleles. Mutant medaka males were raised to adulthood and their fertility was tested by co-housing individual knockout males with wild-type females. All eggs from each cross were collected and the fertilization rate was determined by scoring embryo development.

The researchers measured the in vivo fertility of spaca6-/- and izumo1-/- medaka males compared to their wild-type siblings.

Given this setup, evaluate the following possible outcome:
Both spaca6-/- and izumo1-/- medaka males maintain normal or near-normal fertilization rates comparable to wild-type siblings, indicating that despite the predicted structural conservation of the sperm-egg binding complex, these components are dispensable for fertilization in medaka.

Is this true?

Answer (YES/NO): NO